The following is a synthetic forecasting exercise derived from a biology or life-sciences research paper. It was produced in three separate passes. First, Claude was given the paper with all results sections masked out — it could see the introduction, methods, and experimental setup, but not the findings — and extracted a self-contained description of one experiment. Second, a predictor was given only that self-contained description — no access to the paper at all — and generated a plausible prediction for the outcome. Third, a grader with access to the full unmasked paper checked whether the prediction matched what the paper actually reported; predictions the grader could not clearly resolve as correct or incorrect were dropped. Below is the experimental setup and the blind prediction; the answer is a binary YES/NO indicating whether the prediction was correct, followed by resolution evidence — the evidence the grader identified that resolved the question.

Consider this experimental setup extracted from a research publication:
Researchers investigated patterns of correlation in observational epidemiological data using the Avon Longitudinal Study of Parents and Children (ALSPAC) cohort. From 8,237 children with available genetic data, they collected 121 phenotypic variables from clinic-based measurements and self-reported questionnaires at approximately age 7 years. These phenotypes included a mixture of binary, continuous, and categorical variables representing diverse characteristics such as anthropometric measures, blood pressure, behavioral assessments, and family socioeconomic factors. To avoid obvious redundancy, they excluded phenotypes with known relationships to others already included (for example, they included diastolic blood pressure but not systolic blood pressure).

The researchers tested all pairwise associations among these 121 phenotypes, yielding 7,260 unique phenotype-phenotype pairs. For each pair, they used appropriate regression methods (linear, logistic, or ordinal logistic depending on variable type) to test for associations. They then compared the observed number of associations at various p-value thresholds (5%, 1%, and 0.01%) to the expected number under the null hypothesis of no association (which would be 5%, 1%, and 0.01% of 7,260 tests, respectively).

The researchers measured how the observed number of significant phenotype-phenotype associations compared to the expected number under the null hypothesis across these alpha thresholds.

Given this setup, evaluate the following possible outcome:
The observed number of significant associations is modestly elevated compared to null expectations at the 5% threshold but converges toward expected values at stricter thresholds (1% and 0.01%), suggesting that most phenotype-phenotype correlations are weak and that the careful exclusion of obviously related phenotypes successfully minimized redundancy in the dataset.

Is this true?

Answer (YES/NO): NO